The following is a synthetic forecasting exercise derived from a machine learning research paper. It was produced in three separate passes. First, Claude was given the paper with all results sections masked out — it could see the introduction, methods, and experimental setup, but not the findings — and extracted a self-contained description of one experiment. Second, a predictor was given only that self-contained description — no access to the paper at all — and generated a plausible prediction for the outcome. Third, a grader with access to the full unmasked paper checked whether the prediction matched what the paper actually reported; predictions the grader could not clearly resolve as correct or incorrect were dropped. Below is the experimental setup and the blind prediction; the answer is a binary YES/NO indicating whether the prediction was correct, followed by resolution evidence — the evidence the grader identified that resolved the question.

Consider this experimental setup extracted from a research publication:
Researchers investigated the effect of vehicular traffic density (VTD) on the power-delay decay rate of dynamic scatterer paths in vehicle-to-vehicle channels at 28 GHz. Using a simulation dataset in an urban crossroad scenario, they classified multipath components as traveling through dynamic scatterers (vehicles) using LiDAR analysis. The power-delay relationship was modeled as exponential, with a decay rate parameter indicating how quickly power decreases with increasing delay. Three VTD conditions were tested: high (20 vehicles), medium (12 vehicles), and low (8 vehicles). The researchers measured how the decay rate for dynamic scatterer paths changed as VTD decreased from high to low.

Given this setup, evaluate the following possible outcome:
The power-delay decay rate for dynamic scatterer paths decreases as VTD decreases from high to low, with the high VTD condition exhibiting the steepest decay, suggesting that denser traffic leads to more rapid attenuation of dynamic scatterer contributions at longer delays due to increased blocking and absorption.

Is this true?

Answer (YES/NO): NO